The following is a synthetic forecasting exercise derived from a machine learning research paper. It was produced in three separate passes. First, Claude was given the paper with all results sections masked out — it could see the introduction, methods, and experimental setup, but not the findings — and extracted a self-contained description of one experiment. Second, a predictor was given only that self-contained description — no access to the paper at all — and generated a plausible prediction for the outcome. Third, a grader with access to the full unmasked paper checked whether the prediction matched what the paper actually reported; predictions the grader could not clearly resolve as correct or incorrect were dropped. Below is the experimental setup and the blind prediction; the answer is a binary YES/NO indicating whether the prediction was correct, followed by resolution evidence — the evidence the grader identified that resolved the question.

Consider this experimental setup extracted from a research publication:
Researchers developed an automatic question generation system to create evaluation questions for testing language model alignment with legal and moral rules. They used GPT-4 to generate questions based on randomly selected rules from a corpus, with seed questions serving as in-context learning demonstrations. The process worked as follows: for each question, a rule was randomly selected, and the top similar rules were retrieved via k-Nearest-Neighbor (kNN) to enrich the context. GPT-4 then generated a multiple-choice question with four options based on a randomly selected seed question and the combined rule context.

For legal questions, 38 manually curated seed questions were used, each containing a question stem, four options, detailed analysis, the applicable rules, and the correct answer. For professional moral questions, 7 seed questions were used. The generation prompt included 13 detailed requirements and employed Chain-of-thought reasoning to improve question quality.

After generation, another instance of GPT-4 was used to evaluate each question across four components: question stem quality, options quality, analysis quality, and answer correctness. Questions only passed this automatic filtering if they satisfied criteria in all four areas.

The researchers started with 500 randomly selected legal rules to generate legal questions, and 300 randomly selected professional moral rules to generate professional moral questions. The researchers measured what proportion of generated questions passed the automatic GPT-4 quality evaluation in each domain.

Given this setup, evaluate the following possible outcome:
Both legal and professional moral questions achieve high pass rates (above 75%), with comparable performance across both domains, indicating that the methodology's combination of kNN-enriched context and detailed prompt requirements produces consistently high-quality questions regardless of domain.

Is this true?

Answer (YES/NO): YES